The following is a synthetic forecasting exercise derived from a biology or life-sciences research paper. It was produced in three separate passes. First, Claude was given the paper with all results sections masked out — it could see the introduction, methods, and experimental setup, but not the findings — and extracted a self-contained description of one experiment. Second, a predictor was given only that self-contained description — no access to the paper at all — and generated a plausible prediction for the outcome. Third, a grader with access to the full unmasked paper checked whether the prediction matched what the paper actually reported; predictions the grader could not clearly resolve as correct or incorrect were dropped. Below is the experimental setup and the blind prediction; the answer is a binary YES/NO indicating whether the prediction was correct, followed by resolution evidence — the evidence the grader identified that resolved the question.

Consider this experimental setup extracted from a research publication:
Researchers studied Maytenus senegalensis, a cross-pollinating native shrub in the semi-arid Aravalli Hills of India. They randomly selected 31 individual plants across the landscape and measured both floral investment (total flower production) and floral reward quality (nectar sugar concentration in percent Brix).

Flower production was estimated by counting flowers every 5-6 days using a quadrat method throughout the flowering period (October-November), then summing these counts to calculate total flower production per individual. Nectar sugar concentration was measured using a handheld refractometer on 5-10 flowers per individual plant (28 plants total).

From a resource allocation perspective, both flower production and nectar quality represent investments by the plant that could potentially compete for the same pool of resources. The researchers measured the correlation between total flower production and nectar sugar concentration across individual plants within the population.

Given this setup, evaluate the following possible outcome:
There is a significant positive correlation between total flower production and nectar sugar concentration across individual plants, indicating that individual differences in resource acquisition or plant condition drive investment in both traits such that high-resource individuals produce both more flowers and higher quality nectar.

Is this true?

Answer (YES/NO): NO